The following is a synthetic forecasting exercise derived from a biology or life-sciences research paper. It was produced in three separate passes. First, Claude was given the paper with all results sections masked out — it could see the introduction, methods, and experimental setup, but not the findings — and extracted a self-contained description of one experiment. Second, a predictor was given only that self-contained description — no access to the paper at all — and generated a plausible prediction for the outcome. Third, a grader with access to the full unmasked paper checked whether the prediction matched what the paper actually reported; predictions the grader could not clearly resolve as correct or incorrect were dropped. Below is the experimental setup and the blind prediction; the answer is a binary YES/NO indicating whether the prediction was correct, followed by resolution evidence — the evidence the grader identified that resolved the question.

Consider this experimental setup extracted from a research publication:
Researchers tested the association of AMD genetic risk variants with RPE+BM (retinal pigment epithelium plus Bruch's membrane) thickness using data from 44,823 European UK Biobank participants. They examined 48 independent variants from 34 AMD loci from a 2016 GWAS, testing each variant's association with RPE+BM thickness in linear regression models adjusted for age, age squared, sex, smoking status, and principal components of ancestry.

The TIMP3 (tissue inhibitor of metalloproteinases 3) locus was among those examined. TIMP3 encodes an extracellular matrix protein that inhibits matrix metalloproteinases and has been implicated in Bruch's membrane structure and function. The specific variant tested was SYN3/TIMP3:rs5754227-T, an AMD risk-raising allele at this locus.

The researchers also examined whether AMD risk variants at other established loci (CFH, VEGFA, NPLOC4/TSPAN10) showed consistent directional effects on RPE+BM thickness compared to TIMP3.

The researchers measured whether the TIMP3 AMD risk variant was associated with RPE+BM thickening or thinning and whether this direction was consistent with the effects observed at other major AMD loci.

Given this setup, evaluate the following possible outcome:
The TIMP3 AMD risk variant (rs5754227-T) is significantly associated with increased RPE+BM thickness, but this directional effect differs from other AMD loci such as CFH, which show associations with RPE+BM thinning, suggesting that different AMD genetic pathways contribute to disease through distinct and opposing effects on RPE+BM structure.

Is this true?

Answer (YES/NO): YES